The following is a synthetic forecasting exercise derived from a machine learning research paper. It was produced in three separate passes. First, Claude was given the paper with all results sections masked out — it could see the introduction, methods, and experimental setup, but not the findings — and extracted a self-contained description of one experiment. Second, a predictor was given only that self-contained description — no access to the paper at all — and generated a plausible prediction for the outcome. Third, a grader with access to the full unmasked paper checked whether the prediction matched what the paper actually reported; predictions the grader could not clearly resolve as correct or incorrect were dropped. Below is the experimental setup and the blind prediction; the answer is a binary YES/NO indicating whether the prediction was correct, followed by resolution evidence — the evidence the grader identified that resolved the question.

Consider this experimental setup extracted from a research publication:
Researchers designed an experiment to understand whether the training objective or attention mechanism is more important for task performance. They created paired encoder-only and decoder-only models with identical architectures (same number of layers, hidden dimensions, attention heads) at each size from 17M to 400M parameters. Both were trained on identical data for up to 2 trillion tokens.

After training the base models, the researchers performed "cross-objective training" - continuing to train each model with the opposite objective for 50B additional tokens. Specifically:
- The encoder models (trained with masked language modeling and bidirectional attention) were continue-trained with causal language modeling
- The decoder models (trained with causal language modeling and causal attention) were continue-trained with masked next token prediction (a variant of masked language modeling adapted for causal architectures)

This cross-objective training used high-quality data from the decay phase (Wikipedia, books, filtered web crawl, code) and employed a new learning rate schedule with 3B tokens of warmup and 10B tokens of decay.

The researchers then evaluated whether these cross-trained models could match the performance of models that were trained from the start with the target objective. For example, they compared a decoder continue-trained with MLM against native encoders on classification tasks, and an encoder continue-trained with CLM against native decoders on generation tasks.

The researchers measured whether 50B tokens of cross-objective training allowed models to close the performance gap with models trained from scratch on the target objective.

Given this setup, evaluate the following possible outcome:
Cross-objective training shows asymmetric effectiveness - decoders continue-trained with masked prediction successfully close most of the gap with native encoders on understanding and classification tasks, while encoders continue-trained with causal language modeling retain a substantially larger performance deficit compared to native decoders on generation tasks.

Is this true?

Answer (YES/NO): NO